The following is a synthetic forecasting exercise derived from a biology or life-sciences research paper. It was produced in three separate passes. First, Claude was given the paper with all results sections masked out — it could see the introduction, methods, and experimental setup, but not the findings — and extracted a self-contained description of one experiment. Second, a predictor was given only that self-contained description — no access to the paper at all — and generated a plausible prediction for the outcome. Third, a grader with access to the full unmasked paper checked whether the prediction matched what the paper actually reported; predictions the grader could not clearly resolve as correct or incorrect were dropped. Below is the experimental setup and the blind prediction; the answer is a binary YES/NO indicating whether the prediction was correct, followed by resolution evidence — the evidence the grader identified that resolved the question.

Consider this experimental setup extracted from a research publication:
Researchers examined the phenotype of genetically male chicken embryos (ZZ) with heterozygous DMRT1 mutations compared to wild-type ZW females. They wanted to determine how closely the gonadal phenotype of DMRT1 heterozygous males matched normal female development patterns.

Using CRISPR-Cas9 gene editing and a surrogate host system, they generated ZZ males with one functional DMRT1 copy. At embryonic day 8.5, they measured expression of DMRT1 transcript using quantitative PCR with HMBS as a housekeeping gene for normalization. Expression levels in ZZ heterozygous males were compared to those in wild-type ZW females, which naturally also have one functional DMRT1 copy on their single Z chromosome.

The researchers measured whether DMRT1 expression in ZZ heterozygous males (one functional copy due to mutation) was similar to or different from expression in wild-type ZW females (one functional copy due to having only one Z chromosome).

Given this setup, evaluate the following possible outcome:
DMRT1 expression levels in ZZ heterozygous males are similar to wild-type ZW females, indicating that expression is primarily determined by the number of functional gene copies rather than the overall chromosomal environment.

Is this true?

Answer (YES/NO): YES